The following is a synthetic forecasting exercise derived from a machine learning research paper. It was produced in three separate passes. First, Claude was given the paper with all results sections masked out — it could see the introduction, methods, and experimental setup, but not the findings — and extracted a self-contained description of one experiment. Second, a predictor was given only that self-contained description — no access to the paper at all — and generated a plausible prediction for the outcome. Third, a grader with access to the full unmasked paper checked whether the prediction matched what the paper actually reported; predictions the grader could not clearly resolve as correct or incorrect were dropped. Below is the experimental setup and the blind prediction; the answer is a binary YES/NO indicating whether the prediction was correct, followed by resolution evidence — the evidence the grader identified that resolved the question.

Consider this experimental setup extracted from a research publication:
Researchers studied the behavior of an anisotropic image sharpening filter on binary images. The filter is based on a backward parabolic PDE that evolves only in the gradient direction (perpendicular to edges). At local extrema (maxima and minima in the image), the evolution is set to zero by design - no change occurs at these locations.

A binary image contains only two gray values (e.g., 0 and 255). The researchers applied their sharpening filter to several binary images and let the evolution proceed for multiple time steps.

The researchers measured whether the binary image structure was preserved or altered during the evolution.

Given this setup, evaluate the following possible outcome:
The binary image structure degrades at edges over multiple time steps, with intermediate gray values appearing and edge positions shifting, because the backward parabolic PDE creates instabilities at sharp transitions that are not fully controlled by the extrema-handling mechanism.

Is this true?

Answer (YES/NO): NO